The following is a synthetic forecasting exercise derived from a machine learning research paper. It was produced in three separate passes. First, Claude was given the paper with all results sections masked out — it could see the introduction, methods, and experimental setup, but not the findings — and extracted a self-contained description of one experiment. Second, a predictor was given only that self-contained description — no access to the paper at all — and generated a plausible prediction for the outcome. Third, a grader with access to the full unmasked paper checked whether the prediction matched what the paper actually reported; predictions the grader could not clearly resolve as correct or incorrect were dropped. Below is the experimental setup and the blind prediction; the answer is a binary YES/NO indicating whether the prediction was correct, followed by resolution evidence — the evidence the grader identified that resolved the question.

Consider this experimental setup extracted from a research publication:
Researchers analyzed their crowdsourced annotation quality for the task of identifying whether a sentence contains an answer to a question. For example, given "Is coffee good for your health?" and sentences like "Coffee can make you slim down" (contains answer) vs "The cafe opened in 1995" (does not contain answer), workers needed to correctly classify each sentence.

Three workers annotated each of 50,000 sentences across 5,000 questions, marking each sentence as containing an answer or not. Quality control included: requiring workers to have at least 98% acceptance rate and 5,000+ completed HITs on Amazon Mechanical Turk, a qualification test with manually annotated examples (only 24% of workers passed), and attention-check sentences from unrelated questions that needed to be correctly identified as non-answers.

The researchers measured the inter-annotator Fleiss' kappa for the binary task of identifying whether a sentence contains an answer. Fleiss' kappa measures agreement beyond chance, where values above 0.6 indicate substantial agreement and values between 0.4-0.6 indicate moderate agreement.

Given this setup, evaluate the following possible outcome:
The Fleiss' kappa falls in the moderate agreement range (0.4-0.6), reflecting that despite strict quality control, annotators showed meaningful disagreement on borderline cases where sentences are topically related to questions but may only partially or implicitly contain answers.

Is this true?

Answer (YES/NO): NO